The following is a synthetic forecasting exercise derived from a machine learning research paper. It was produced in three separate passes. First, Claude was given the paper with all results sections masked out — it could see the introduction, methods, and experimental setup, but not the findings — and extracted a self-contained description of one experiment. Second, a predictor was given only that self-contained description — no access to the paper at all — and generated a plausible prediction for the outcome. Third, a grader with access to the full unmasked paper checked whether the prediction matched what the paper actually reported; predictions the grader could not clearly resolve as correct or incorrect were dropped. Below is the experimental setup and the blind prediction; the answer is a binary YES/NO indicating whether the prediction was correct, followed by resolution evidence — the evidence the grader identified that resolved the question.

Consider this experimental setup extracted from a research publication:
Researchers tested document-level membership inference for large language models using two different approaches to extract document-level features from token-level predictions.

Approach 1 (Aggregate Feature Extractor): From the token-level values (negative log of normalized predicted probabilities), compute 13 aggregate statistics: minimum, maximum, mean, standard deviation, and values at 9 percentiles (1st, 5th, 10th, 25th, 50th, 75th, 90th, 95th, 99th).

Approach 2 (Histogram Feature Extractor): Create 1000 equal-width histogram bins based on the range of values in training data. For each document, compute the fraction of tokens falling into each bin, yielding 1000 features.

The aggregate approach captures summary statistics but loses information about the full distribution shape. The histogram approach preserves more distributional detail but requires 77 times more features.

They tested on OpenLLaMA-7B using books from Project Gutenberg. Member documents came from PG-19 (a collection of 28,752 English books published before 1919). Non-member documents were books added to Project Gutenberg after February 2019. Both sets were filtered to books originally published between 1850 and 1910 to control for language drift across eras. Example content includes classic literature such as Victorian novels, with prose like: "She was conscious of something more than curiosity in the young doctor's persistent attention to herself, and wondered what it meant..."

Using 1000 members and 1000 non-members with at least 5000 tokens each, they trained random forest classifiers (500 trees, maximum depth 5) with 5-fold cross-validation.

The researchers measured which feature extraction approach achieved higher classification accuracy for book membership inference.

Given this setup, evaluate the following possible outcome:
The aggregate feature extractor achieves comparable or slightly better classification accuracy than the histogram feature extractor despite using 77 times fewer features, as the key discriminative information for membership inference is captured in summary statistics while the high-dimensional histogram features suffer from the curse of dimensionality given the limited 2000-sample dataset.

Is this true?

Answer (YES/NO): NO